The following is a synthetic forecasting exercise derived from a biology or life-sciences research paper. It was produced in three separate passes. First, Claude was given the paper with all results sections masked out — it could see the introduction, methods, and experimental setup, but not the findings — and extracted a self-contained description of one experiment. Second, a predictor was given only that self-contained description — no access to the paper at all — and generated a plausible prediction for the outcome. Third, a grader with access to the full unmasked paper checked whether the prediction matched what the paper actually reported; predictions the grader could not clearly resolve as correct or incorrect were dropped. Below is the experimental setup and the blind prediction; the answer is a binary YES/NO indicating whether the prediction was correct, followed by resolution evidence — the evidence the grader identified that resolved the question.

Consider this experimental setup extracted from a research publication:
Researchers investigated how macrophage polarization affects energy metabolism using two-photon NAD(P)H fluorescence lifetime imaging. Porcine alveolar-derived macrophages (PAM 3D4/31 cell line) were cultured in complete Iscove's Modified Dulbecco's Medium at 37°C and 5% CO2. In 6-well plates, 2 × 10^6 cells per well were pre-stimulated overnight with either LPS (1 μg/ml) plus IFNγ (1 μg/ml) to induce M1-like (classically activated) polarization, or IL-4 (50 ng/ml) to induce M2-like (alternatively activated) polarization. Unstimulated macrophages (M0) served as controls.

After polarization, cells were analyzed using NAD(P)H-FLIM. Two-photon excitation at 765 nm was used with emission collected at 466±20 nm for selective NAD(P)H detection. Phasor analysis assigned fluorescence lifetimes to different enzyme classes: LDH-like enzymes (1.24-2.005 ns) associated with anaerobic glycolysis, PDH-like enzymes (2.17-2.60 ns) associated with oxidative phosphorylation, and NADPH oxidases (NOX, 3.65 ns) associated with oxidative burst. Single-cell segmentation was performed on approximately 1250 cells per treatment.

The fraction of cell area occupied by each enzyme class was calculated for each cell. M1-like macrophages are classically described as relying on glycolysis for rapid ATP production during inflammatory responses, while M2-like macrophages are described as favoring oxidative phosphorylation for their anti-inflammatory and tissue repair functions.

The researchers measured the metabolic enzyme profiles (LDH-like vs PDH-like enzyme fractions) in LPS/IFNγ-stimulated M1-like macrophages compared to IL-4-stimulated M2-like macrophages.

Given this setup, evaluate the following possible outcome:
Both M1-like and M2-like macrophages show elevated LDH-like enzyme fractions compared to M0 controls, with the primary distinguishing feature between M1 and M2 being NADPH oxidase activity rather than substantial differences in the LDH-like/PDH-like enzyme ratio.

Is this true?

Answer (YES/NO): NO